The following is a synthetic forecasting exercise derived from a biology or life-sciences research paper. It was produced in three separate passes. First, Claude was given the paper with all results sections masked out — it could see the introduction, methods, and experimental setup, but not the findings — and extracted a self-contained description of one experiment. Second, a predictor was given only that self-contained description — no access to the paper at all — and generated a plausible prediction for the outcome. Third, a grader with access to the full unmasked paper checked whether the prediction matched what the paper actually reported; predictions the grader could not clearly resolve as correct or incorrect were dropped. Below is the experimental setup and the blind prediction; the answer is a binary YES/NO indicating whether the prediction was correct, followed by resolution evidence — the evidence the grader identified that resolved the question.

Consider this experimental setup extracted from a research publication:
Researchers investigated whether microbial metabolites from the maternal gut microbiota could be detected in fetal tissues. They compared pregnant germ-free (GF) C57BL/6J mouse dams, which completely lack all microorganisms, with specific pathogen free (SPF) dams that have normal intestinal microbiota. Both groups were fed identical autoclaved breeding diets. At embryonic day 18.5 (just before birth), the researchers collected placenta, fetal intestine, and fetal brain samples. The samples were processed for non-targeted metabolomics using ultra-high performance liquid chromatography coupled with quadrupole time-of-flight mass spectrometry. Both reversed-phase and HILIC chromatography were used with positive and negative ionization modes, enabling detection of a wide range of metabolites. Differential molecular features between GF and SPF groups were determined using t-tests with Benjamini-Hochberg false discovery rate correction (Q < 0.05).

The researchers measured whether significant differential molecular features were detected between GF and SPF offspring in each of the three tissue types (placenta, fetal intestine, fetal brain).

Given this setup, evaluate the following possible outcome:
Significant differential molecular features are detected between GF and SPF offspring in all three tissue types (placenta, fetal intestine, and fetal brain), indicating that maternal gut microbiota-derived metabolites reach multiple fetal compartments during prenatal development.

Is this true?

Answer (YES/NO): YES